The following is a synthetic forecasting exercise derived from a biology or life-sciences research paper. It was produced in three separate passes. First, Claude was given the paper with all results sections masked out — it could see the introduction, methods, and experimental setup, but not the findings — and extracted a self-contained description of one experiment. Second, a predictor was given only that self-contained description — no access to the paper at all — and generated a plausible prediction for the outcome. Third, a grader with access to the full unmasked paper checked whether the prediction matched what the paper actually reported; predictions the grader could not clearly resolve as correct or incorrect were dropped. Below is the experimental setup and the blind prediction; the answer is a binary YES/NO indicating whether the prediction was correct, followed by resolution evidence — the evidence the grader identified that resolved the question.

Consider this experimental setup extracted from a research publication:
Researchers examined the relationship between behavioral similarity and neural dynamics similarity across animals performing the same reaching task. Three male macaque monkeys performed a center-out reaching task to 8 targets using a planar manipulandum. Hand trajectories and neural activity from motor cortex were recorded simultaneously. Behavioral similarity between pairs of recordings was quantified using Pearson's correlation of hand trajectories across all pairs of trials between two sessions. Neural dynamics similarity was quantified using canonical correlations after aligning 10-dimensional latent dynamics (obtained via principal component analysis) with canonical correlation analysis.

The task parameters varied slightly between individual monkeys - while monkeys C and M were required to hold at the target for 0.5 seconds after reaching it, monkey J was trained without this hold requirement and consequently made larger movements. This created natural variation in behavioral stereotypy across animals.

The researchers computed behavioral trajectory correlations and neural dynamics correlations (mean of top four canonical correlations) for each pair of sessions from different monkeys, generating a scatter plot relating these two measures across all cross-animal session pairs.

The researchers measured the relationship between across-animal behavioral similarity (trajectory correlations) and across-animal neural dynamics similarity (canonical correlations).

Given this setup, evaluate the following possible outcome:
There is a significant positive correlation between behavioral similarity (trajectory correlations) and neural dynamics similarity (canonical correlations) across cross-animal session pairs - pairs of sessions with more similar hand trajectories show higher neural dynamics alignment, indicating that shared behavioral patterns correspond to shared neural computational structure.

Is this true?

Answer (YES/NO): YES